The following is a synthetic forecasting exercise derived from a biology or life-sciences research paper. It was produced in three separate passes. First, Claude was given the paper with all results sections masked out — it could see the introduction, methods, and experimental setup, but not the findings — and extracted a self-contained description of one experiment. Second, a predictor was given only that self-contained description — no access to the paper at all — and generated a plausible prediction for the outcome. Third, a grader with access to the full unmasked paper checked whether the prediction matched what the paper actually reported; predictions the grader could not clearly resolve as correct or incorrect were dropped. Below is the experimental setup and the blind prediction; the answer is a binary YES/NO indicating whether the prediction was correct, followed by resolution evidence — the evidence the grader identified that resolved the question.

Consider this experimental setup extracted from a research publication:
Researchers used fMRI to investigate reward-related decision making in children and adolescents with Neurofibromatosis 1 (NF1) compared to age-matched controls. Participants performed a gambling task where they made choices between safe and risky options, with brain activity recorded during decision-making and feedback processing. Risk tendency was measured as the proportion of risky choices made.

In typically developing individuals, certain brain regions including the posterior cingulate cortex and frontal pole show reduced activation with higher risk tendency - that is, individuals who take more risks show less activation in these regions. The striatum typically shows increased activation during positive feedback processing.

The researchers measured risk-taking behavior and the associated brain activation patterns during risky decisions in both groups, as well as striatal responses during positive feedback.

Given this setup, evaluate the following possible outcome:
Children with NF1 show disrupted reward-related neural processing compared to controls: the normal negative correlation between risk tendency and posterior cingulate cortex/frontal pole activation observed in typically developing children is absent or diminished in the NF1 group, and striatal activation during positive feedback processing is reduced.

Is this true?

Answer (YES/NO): YES